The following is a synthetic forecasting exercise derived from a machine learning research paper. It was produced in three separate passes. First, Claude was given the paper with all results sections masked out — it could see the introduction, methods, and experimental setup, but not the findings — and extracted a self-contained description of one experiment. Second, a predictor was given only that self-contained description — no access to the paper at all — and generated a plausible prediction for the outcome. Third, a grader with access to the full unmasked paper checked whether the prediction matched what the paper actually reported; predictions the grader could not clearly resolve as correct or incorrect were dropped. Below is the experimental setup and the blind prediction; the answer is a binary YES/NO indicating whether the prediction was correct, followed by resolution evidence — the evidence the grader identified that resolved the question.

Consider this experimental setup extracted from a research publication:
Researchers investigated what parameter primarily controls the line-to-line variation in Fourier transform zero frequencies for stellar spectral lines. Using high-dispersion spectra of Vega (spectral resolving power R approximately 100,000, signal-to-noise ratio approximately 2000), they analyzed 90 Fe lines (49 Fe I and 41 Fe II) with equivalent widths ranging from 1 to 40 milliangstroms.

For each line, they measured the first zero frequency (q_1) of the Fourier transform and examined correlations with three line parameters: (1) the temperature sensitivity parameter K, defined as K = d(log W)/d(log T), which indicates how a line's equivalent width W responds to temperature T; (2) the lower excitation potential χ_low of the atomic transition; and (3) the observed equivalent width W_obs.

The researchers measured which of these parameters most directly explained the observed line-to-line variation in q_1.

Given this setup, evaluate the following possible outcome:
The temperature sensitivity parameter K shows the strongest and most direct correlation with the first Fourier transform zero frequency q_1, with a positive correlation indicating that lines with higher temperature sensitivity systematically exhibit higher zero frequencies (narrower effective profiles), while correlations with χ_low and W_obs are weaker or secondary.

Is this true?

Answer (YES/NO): YES